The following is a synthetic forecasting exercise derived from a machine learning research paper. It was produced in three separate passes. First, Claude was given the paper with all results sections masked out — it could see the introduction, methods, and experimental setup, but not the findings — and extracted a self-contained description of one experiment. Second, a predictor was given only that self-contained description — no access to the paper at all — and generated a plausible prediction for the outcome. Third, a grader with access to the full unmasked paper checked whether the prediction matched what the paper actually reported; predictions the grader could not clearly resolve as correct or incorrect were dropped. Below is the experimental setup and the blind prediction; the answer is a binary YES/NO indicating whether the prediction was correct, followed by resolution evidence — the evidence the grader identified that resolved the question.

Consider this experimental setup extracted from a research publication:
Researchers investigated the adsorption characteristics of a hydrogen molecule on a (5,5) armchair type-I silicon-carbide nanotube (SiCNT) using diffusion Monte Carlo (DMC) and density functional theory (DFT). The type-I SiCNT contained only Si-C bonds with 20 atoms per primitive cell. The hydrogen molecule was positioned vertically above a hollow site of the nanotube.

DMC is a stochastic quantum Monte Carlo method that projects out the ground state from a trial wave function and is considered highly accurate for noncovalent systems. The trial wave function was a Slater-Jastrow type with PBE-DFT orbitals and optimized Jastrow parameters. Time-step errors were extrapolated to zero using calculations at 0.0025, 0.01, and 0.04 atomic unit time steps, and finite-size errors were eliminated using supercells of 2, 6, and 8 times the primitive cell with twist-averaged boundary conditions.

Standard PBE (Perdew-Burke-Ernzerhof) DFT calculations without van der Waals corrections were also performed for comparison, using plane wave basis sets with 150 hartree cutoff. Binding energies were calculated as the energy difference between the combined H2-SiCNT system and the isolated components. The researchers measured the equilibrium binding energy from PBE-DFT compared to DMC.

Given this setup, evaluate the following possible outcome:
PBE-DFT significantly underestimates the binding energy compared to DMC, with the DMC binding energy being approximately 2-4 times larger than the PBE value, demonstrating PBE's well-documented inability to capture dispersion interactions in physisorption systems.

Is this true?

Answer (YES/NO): NO